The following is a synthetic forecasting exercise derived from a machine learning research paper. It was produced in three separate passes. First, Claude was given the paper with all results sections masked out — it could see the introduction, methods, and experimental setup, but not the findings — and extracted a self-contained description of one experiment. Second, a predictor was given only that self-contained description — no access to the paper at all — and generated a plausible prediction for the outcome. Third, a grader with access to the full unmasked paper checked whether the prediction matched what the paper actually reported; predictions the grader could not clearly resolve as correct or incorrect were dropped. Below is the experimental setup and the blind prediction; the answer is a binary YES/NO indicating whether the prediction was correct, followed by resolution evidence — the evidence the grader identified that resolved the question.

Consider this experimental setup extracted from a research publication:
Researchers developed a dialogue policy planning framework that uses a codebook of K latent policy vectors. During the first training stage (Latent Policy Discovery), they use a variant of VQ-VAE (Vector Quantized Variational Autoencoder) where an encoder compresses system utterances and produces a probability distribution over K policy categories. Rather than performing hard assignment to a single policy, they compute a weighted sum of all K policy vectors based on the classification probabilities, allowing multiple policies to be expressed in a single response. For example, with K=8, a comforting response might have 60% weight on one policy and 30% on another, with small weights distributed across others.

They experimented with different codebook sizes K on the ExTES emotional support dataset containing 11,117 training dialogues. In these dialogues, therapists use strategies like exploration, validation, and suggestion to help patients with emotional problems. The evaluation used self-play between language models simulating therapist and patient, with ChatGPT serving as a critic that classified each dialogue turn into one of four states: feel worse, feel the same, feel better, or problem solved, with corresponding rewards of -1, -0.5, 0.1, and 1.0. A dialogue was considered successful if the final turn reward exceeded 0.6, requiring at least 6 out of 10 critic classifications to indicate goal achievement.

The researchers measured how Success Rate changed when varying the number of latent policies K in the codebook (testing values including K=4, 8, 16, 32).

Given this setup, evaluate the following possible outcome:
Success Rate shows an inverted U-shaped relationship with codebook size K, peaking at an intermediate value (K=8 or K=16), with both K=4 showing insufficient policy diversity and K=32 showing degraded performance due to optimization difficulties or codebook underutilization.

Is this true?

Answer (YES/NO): NO